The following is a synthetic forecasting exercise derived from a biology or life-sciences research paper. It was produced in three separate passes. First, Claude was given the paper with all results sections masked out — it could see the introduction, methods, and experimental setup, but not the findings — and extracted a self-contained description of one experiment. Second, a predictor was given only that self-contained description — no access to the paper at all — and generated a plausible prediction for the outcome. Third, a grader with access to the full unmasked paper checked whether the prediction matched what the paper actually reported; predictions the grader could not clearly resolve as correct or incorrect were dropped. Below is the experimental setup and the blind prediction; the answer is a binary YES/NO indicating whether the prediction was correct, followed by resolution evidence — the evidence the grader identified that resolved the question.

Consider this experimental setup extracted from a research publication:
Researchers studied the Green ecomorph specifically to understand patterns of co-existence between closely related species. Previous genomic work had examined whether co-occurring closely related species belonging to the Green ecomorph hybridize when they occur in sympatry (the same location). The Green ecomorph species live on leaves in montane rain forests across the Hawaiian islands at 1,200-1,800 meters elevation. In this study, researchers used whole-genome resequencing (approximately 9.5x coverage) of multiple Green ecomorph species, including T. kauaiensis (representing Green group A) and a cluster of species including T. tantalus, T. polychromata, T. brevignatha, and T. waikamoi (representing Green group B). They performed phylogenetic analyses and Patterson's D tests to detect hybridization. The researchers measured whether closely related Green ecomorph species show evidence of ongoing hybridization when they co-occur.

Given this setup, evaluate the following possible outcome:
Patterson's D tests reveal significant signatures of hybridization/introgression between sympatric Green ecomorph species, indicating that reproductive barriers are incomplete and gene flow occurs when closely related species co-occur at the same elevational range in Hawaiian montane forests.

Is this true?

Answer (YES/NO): NO